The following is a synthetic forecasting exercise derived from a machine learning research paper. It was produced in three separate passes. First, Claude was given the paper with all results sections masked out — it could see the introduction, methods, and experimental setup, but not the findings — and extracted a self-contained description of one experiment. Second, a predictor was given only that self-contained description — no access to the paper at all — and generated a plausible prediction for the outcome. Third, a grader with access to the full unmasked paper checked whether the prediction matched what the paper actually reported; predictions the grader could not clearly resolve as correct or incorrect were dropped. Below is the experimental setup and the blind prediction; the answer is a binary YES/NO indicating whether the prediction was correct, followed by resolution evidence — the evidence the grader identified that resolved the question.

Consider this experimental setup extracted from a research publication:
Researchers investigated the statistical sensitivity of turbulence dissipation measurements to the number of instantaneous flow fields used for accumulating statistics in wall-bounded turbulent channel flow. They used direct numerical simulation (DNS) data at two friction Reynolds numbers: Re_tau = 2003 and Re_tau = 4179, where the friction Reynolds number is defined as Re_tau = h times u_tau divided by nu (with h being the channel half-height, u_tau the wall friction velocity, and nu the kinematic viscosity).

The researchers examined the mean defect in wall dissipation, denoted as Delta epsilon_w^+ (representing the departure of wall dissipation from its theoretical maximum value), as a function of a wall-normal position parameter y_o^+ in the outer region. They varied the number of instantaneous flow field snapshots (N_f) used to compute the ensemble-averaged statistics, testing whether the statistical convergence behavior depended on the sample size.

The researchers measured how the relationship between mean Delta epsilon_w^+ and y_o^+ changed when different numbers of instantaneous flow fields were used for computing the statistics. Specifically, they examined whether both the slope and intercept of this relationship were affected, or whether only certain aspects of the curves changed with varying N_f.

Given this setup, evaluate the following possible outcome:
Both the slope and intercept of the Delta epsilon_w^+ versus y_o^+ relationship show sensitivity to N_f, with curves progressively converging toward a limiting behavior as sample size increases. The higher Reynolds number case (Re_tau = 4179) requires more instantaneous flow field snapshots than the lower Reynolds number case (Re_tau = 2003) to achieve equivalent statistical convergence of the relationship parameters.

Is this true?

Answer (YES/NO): NO